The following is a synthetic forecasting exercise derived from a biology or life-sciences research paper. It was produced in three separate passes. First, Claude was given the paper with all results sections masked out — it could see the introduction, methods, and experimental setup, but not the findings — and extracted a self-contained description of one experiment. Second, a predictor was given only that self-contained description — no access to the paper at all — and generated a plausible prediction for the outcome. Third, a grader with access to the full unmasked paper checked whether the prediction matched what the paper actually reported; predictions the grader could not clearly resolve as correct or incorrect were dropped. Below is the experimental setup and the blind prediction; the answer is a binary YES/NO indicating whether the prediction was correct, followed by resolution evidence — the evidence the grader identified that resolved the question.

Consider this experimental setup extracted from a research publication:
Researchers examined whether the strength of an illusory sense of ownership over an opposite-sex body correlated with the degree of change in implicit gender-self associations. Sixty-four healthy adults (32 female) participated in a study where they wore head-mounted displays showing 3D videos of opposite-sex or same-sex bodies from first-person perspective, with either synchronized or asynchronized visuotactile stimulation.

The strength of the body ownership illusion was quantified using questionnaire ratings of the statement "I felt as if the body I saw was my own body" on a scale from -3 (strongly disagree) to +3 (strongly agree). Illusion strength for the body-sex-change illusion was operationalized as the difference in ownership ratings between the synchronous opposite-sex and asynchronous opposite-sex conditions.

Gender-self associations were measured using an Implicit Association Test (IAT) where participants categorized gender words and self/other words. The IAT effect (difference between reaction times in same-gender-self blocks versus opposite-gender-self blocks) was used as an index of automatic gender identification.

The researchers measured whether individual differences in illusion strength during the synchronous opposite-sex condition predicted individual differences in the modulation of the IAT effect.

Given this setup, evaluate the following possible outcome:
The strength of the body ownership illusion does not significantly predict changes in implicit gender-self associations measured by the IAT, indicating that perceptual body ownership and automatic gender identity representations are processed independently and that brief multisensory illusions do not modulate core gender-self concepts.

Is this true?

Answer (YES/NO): NO